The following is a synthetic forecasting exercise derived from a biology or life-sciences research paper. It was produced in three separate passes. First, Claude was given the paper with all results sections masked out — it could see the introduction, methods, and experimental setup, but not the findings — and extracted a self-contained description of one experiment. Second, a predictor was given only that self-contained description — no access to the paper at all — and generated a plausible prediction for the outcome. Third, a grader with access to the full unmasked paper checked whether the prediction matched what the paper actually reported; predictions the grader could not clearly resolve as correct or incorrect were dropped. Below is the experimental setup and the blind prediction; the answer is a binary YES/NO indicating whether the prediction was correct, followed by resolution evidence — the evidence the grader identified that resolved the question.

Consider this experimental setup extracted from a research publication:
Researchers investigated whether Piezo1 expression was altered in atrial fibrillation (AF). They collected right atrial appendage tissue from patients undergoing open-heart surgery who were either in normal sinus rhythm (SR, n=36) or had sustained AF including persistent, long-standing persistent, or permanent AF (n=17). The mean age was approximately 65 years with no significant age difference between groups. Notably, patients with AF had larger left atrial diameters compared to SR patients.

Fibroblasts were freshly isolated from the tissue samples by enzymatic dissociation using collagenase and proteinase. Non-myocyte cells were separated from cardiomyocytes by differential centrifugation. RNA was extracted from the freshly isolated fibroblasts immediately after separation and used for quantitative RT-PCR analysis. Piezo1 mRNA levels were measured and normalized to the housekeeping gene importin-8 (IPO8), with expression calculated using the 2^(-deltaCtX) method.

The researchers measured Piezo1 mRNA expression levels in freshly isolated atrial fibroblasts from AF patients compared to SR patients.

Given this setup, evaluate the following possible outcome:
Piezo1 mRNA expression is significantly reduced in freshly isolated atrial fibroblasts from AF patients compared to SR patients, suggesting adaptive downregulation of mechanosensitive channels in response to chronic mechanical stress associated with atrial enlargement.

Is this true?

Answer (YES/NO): NO